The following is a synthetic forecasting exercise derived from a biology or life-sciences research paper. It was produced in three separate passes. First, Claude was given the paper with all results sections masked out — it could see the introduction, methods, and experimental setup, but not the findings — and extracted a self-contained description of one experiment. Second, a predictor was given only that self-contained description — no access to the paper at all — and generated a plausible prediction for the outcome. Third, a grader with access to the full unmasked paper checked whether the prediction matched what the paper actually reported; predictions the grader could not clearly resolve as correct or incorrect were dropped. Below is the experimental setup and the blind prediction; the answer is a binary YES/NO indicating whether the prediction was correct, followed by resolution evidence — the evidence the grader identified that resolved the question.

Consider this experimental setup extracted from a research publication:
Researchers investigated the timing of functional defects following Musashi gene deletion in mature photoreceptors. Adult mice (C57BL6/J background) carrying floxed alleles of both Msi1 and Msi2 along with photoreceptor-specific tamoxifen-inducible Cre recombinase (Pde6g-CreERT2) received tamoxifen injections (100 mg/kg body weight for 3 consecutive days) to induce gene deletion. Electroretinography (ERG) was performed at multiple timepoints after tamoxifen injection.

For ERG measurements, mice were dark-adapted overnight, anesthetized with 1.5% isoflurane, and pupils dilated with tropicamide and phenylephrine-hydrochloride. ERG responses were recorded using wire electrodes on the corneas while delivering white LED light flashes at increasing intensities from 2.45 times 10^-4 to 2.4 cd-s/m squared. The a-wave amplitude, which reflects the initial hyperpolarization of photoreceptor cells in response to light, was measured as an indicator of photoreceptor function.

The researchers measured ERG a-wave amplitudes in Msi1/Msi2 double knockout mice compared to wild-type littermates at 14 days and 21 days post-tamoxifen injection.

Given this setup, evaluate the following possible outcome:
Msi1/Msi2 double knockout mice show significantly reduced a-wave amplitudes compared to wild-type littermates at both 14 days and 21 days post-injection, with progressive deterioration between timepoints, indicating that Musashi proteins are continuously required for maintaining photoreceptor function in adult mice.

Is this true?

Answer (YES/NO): NO